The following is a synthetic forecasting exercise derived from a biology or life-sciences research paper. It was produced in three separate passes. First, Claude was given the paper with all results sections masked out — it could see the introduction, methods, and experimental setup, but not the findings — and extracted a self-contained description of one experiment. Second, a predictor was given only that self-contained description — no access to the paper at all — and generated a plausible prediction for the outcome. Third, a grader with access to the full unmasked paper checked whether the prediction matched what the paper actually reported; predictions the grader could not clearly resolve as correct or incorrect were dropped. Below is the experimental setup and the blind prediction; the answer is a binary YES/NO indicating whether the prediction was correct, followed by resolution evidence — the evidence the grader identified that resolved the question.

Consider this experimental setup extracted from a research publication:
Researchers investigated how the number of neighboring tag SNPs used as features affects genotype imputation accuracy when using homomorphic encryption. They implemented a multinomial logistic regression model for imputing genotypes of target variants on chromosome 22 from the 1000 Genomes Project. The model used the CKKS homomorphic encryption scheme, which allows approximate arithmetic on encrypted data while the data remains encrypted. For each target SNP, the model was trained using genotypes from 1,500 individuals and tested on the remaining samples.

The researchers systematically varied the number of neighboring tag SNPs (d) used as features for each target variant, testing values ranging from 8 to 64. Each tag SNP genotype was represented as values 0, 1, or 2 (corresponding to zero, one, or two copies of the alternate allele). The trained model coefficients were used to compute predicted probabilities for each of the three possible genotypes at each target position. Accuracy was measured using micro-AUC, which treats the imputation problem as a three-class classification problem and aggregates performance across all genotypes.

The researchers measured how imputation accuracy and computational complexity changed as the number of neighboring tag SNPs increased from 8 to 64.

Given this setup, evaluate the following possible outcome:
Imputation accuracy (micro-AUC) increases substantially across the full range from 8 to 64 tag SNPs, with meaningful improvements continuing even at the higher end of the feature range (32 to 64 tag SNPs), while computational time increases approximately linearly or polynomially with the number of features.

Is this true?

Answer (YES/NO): NO